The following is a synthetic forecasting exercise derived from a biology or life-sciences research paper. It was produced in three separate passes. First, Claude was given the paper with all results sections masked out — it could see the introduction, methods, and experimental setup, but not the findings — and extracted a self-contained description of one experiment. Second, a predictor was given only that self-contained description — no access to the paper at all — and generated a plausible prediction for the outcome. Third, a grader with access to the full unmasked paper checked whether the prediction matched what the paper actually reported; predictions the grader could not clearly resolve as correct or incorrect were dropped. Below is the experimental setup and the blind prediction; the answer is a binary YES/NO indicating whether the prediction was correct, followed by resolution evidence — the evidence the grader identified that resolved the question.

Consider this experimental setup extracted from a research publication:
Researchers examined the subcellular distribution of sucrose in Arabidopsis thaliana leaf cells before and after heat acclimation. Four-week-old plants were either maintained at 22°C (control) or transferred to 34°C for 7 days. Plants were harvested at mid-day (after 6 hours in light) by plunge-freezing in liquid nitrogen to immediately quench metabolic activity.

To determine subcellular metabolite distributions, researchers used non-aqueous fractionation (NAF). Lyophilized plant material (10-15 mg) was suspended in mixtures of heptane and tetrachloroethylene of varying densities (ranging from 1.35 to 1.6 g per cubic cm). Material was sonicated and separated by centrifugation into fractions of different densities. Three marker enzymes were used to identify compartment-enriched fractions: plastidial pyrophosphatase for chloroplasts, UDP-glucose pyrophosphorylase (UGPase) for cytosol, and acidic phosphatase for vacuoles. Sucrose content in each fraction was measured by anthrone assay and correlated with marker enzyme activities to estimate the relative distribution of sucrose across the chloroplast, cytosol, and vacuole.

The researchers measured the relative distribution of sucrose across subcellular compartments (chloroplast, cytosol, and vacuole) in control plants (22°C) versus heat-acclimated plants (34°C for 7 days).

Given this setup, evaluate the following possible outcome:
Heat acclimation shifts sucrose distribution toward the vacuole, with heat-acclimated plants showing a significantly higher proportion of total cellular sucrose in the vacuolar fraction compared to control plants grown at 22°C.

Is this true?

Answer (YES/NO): YES